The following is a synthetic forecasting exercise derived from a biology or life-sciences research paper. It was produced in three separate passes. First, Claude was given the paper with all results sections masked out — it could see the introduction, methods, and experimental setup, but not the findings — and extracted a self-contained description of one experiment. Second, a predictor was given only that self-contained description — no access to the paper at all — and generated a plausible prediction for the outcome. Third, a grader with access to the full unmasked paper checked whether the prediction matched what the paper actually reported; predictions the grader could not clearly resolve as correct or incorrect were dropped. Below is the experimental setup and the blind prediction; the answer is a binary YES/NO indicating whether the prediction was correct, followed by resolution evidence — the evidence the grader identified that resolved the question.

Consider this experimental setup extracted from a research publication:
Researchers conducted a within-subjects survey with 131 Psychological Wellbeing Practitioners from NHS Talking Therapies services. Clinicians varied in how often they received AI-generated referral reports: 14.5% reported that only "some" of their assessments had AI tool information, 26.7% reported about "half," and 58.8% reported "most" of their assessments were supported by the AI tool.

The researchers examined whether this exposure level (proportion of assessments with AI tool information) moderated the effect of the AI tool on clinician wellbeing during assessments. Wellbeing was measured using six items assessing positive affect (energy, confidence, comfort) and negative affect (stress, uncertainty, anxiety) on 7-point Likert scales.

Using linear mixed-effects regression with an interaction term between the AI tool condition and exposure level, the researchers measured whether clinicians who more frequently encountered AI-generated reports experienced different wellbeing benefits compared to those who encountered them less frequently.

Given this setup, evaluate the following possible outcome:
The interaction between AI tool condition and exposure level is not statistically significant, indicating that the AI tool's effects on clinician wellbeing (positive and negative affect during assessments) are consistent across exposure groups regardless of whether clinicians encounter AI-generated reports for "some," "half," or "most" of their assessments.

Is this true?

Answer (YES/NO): NO